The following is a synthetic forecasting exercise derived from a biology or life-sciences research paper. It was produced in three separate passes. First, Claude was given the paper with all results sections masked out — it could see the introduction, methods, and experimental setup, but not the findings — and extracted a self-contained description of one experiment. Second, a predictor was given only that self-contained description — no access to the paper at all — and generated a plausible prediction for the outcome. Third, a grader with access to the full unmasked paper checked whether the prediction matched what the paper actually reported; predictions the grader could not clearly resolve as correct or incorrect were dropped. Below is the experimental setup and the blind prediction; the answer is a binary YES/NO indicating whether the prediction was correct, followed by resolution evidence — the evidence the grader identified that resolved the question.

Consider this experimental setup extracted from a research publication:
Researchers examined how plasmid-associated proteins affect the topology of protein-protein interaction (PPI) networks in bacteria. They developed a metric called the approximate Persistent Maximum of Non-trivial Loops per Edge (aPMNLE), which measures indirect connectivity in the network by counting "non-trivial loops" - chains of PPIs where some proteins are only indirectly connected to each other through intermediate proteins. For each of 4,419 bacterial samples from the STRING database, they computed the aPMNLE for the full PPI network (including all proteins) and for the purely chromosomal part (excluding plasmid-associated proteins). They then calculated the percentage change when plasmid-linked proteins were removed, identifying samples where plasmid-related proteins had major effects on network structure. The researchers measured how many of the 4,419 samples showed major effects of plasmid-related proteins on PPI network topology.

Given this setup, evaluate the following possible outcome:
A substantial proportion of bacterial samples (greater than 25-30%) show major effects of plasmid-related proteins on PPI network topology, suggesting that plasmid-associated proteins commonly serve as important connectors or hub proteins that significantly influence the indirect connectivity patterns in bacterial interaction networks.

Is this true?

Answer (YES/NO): NO